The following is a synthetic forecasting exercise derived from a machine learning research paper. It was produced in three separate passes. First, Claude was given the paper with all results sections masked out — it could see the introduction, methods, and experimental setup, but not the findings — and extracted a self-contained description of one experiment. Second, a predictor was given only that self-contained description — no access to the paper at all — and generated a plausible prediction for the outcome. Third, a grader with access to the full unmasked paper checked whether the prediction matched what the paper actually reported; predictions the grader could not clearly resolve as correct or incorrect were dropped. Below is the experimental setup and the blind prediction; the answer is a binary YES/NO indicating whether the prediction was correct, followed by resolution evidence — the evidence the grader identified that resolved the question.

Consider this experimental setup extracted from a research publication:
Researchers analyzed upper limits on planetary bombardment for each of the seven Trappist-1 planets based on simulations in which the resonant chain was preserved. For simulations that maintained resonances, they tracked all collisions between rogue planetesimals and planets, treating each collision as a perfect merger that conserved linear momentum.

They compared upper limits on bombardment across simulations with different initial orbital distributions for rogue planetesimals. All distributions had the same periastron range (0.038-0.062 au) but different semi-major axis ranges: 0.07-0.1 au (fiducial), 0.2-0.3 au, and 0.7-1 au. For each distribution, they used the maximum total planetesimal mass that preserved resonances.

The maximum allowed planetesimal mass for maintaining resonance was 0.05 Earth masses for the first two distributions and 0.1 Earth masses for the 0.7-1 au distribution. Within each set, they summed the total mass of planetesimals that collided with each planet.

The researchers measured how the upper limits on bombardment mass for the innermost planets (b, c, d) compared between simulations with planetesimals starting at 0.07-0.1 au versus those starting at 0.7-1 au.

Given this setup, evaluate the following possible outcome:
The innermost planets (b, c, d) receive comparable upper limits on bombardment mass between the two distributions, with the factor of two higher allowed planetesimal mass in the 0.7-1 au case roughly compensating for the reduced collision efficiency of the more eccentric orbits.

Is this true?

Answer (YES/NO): NO